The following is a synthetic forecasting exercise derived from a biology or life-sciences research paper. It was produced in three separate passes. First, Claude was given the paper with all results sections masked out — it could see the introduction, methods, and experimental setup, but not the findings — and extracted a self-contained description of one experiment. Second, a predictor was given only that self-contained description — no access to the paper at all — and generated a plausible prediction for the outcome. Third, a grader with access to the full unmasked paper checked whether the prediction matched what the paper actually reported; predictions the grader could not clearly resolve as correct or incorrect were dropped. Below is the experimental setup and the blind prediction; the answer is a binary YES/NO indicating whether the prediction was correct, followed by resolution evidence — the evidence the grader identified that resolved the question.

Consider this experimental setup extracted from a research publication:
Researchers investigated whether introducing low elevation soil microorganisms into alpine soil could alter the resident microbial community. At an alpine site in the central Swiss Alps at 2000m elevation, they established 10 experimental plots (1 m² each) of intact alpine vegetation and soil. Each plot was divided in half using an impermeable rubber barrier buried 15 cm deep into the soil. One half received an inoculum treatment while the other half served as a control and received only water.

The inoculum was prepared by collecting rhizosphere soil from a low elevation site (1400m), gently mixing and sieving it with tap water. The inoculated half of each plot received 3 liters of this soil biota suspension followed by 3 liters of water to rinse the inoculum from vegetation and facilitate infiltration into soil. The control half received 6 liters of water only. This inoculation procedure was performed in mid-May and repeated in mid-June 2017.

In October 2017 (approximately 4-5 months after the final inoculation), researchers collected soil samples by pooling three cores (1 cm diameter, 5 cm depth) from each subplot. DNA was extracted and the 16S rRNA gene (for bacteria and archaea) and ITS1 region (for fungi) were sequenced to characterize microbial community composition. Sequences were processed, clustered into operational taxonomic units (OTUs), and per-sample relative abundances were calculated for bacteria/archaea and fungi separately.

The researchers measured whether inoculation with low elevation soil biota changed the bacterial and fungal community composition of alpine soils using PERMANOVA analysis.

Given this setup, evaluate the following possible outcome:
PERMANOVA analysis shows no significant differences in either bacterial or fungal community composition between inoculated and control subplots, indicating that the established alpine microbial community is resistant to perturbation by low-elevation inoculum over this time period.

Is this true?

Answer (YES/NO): YES